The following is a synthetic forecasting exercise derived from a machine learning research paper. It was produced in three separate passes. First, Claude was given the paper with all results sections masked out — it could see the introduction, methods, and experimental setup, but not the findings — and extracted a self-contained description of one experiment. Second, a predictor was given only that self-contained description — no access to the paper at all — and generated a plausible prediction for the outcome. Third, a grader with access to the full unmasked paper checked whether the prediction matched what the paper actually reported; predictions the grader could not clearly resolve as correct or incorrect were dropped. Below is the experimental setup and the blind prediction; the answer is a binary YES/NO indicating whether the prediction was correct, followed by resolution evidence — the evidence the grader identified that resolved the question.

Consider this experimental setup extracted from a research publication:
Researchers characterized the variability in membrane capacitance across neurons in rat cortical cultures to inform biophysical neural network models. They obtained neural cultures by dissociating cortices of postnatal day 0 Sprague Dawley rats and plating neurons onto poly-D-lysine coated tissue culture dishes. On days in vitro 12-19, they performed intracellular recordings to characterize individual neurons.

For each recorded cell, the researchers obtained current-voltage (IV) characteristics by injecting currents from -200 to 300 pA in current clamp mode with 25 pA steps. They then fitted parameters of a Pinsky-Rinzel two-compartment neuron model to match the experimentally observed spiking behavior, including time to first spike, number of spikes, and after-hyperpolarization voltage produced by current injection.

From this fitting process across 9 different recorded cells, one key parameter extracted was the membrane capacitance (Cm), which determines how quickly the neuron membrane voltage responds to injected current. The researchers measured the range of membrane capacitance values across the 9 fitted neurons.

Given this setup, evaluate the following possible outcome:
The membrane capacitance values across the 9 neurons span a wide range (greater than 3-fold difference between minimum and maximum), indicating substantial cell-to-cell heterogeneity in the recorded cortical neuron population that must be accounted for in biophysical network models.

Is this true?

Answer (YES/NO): NO